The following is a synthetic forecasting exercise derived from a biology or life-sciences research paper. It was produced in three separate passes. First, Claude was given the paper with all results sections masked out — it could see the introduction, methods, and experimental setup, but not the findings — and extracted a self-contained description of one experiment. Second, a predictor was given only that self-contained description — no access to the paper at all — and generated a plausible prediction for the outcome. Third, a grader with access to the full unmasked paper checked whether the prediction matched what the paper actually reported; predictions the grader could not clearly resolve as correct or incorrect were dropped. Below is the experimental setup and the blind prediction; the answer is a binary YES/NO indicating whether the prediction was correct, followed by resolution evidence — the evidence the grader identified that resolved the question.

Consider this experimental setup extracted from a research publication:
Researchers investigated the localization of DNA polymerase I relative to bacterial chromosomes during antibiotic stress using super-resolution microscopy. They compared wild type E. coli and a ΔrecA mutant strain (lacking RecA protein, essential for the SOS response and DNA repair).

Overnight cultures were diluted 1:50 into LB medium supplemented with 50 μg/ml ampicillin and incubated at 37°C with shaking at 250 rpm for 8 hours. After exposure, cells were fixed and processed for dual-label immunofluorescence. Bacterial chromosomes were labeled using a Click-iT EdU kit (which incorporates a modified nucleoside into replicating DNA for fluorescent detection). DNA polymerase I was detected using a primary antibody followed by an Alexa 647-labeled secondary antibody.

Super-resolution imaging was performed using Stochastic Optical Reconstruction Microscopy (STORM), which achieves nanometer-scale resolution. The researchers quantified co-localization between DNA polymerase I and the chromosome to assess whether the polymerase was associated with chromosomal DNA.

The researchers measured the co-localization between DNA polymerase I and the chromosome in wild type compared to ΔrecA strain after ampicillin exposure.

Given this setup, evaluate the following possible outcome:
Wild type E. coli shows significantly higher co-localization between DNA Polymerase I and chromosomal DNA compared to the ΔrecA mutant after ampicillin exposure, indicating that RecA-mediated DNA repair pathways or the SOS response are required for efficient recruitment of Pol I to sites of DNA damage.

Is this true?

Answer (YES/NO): YES